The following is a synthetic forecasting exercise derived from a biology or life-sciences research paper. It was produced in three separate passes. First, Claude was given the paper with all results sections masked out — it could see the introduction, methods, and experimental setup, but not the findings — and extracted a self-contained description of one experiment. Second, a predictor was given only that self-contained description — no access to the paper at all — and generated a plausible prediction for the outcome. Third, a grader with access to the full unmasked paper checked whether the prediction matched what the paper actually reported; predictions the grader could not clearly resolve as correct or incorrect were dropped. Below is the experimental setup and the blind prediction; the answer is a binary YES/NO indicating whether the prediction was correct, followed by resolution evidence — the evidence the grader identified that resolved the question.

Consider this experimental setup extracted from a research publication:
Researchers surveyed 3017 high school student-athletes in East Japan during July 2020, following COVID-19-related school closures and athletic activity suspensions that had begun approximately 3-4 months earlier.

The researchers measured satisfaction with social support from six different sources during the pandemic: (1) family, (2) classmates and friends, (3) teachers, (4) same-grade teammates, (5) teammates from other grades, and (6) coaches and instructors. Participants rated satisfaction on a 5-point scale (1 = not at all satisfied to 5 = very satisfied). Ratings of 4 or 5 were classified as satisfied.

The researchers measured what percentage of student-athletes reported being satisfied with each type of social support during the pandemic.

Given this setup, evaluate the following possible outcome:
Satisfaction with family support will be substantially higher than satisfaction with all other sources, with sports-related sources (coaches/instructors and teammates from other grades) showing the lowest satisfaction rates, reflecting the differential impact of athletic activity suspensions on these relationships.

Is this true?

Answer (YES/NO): NO